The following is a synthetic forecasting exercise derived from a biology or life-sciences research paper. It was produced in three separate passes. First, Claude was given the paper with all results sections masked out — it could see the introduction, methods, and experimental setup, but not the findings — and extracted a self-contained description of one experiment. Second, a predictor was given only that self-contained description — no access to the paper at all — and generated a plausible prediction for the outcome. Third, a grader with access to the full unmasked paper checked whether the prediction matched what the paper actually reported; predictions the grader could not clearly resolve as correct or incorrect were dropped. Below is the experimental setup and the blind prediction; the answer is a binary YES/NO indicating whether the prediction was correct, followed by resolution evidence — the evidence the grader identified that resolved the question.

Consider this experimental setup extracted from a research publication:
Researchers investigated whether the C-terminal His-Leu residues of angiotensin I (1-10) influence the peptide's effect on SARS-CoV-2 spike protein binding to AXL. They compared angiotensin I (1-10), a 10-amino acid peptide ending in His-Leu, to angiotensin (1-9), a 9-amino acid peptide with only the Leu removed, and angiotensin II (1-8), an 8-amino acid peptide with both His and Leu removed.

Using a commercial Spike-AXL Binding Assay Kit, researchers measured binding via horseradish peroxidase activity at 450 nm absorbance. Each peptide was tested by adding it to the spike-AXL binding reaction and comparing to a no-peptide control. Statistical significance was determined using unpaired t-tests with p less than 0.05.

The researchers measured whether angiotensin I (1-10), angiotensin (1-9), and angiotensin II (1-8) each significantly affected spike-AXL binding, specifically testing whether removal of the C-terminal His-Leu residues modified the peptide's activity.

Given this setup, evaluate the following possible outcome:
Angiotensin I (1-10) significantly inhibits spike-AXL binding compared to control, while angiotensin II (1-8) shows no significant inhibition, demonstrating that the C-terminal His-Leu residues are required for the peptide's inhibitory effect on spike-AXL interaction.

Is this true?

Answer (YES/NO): NO